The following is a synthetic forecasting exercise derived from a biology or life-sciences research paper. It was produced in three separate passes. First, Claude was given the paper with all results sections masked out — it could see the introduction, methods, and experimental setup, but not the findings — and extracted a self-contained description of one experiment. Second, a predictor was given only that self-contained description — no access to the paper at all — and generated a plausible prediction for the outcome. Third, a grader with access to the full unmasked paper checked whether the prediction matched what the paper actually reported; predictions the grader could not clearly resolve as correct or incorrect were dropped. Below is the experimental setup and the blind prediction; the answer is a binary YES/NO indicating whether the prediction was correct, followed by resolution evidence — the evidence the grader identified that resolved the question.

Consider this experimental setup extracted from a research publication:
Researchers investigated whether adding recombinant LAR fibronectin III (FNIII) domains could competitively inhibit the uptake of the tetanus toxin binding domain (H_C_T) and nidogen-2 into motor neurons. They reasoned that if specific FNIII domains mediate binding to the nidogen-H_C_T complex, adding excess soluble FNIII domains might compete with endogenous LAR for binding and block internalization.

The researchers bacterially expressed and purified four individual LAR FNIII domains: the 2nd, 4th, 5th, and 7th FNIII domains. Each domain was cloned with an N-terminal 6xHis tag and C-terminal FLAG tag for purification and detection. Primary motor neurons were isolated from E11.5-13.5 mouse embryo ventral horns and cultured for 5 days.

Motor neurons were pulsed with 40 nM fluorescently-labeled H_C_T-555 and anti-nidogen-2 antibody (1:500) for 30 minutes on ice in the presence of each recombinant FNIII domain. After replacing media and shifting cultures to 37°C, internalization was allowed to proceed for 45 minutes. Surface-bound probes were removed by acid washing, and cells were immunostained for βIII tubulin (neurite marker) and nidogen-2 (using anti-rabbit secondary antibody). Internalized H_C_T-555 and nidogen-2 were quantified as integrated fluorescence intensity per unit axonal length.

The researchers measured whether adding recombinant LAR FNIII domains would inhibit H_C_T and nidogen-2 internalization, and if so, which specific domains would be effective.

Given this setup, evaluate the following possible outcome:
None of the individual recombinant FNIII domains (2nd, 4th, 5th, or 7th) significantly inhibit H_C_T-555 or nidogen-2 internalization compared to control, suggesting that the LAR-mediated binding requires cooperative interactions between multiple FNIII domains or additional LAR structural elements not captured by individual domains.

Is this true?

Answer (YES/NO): NO